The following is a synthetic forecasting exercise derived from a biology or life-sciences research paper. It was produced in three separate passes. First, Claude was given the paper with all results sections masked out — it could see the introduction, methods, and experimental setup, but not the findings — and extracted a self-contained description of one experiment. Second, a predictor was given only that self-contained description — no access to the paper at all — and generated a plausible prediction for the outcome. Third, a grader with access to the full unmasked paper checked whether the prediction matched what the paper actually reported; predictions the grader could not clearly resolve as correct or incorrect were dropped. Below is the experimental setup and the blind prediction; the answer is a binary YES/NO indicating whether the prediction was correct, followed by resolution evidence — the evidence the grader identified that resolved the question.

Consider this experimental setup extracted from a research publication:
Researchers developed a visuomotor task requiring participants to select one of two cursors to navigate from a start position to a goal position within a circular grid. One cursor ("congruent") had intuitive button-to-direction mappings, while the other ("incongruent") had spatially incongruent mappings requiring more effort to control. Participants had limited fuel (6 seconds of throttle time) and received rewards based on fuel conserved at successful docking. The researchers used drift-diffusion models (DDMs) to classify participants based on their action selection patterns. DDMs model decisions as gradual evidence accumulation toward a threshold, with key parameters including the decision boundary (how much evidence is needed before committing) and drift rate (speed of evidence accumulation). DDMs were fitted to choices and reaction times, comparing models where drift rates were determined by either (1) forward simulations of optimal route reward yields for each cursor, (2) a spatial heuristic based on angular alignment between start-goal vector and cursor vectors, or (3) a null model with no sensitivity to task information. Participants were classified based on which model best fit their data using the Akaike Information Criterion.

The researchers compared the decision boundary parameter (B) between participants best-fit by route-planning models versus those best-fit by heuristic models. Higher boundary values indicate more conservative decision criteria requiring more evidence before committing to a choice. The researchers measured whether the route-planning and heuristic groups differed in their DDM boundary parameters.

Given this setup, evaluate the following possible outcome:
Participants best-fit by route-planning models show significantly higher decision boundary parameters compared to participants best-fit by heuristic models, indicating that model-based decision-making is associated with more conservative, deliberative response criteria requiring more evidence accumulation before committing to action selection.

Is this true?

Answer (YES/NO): YES